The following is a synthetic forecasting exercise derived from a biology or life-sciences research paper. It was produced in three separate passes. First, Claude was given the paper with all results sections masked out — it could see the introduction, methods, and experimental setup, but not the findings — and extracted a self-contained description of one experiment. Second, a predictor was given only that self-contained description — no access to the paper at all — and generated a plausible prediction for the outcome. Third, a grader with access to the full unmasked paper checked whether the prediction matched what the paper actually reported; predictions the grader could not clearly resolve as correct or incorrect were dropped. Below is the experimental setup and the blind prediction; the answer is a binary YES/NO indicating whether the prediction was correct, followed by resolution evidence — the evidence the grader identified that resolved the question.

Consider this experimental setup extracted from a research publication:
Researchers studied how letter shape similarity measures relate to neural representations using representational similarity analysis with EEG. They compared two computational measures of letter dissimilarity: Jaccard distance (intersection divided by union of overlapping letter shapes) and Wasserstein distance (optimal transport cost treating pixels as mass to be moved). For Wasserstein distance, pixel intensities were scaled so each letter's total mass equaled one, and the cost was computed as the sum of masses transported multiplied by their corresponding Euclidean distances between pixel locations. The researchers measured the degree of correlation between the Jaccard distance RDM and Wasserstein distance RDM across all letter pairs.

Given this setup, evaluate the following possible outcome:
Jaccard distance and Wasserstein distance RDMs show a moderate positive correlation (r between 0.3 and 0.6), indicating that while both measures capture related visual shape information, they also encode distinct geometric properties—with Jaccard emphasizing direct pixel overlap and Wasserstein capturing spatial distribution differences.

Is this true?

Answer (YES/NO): YES